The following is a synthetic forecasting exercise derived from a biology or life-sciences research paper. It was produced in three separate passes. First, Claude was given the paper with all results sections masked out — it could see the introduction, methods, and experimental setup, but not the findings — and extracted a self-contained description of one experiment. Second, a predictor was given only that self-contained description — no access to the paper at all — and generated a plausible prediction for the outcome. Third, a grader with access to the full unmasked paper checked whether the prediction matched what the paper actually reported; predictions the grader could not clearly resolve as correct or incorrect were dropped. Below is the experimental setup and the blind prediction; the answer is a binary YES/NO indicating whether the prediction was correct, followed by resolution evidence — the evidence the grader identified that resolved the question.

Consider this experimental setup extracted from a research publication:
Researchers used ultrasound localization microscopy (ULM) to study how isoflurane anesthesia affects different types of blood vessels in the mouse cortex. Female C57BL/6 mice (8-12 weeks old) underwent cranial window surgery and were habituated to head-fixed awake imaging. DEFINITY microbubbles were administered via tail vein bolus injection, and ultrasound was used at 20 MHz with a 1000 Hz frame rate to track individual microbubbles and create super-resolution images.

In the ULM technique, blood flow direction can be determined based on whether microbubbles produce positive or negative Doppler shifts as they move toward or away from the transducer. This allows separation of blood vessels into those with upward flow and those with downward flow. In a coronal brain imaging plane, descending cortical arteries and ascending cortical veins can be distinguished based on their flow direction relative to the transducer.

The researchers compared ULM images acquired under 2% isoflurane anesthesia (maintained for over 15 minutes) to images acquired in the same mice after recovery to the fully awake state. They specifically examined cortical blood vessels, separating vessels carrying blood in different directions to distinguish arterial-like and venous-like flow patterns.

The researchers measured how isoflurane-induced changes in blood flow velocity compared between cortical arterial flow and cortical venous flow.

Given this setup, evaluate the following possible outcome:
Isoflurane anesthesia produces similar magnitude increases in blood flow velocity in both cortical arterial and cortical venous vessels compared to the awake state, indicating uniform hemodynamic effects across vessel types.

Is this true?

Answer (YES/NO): NO